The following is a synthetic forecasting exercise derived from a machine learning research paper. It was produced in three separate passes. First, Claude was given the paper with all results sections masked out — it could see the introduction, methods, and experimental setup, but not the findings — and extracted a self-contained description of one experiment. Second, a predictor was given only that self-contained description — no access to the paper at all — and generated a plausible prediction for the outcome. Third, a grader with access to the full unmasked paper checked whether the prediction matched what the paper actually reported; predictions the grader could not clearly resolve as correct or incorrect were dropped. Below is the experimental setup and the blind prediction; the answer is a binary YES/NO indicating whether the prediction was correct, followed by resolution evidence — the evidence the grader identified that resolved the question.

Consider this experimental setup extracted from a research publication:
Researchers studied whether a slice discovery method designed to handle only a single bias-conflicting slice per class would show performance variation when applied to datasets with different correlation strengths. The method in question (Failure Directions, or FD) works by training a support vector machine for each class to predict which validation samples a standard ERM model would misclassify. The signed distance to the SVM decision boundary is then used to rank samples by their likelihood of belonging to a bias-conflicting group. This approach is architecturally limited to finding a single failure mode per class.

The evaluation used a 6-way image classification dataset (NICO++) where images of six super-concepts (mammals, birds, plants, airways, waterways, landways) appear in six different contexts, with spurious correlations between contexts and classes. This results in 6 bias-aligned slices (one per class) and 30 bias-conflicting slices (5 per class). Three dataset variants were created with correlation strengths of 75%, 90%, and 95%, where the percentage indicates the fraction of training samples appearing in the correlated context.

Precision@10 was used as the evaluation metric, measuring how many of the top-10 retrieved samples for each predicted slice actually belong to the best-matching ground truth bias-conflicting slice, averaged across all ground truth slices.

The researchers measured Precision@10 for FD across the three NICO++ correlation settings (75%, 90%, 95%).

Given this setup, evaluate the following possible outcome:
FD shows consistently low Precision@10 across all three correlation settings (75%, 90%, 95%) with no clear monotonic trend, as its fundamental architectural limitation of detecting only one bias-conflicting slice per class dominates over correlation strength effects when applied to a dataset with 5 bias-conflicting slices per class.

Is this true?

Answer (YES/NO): YES